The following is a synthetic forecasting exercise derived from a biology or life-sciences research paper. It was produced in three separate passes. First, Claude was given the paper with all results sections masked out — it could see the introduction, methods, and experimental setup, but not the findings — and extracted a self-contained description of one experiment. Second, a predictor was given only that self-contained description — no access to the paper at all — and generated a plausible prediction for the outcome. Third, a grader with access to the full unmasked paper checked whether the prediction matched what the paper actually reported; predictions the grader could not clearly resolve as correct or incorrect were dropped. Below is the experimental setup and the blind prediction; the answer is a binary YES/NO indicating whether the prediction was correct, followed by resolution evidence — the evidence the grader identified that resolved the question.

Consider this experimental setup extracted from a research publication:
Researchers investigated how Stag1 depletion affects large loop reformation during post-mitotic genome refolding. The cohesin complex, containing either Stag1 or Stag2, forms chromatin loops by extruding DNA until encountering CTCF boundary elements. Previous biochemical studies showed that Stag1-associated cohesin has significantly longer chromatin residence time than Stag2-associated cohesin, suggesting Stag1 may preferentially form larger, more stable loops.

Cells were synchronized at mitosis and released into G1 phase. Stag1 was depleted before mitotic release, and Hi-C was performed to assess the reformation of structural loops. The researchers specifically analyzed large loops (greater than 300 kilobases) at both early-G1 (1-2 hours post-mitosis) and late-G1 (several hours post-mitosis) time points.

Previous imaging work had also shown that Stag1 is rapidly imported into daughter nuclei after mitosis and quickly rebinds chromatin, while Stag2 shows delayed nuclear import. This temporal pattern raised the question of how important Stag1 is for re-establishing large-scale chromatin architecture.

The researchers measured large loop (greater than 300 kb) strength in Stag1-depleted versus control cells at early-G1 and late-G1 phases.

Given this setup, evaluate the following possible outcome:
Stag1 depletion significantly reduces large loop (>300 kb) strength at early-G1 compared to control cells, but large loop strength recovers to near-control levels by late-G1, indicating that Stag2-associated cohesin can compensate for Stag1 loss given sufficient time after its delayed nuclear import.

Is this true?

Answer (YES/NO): NO